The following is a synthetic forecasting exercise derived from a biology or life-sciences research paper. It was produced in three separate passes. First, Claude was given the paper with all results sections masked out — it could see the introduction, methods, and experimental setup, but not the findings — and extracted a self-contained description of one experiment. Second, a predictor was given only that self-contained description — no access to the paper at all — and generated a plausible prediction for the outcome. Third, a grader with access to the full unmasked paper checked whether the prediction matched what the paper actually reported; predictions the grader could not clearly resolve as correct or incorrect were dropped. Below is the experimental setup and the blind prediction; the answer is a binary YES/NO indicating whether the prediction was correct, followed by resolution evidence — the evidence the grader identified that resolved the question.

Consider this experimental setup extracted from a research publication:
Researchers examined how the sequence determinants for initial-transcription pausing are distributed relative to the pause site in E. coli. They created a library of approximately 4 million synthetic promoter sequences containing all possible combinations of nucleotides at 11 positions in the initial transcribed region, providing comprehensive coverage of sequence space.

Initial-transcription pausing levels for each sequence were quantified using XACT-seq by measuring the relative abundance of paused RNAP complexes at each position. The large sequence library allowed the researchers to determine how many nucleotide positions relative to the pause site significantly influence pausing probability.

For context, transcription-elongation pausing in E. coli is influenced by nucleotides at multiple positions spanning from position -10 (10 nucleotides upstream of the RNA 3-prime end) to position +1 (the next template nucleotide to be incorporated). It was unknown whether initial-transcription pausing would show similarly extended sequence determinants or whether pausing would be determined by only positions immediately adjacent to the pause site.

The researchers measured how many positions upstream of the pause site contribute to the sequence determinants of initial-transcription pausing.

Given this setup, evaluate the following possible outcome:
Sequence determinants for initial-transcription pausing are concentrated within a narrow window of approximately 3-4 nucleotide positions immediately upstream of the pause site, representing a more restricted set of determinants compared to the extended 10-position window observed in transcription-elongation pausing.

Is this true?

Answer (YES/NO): NO